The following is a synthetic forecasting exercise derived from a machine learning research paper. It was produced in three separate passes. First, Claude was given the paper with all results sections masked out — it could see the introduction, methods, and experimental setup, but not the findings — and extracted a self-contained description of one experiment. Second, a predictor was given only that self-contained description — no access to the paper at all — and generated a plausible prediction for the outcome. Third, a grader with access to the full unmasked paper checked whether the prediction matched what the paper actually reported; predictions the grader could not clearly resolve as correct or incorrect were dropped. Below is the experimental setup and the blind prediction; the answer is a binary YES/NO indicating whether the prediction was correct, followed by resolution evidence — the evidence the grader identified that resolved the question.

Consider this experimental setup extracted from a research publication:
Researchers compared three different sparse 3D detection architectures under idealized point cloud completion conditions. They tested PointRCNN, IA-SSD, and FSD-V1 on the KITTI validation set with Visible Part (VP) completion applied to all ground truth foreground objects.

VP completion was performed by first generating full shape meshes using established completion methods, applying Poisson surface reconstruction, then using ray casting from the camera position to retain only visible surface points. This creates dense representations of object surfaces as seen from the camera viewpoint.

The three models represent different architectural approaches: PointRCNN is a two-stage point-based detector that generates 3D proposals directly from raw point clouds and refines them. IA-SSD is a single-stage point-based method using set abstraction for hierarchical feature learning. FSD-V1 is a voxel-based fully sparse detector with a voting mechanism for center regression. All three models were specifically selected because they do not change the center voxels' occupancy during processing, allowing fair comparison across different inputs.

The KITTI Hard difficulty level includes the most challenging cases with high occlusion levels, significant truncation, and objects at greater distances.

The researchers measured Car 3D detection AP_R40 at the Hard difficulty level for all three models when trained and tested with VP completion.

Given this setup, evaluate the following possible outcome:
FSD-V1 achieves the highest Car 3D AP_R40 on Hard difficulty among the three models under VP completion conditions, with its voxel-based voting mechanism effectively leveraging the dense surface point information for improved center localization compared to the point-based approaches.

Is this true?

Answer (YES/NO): YES